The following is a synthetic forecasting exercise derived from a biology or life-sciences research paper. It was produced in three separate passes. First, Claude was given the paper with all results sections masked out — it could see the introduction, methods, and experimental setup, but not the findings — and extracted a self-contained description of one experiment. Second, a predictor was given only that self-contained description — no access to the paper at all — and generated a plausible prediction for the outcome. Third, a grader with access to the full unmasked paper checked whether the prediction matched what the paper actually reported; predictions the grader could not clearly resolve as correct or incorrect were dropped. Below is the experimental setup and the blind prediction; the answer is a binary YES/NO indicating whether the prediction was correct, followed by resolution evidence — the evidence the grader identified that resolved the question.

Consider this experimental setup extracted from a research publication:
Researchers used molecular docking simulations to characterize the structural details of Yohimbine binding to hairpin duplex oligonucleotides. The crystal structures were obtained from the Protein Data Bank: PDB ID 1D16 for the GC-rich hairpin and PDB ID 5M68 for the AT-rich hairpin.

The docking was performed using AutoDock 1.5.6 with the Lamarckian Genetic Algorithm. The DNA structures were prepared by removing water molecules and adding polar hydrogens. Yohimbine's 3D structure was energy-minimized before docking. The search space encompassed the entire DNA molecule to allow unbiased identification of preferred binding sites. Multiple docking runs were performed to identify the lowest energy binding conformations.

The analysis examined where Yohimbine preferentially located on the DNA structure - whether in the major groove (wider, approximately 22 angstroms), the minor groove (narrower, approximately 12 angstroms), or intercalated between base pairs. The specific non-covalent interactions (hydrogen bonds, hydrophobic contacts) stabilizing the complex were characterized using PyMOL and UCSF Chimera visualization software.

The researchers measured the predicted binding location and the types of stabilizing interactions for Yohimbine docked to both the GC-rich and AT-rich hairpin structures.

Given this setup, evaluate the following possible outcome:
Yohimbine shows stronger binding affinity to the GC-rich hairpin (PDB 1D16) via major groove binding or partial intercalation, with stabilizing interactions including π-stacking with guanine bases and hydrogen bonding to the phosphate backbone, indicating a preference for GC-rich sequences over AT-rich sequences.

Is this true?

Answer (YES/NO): NO